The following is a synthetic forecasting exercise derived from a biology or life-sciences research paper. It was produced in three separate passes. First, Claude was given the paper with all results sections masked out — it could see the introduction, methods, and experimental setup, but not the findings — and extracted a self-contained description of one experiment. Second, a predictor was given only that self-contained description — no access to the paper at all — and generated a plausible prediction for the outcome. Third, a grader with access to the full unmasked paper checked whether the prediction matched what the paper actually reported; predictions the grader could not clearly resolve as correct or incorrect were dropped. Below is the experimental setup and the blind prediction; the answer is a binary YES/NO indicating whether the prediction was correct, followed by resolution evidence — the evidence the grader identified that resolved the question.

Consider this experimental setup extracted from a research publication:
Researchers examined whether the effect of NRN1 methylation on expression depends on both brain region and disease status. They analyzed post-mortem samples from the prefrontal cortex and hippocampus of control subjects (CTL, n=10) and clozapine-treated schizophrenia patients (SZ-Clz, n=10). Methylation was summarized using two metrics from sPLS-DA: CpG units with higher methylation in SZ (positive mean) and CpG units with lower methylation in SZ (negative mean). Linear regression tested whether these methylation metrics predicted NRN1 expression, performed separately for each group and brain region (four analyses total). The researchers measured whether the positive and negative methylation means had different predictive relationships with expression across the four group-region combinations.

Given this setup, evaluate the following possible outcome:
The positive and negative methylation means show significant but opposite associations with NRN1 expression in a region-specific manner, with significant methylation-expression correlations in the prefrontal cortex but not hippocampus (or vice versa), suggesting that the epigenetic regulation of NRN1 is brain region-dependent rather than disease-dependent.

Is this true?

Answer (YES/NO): NO